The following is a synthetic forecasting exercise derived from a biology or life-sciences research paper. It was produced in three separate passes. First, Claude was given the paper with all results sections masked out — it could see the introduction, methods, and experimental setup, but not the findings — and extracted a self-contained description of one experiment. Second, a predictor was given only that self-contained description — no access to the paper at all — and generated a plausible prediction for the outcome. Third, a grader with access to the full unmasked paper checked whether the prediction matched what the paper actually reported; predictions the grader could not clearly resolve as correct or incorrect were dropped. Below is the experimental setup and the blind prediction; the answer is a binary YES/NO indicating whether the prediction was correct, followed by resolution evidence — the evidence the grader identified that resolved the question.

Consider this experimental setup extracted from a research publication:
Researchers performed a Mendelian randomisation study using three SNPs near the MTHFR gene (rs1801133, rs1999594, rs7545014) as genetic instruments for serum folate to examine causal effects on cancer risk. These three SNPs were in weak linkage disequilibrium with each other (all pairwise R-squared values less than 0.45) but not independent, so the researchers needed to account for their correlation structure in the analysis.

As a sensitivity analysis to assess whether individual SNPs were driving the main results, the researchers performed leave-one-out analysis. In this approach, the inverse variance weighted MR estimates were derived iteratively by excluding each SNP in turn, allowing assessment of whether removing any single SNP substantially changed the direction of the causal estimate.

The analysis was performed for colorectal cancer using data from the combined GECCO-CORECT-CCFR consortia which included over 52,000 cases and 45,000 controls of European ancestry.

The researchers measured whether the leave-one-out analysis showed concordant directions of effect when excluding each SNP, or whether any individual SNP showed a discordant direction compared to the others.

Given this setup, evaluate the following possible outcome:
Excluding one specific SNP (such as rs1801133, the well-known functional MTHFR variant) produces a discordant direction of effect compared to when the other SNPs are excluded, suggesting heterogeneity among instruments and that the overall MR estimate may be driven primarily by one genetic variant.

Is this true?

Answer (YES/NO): NO